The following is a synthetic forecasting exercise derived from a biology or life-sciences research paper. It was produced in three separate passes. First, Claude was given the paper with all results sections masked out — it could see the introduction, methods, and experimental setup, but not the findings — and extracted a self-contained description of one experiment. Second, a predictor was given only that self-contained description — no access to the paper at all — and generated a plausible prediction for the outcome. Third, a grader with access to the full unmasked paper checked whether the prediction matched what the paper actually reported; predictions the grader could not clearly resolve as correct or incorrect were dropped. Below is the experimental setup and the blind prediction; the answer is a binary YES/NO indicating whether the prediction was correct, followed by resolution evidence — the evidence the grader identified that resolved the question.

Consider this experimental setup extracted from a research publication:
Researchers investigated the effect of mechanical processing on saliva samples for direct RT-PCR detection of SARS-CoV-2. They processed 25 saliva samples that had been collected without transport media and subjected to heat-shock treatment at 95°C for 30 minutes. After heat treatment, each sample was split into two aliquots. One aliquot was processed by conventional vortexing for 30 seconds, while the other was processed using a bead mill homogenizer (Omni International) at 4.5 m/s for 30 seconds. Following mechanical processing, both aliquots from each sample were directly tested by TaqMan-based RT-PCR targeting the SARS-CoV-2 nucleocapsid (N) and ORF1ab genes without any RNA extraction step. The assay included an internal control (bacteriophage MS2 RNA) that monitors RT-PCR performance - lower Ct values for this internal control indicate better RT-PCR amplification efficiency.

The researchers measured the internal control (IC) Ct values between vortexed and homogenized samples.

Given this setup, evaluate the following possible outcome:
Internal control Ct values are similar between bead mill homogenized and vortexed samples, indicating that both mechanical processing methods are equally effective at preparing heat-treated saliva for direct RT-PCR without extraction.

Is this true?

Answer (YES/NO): NO